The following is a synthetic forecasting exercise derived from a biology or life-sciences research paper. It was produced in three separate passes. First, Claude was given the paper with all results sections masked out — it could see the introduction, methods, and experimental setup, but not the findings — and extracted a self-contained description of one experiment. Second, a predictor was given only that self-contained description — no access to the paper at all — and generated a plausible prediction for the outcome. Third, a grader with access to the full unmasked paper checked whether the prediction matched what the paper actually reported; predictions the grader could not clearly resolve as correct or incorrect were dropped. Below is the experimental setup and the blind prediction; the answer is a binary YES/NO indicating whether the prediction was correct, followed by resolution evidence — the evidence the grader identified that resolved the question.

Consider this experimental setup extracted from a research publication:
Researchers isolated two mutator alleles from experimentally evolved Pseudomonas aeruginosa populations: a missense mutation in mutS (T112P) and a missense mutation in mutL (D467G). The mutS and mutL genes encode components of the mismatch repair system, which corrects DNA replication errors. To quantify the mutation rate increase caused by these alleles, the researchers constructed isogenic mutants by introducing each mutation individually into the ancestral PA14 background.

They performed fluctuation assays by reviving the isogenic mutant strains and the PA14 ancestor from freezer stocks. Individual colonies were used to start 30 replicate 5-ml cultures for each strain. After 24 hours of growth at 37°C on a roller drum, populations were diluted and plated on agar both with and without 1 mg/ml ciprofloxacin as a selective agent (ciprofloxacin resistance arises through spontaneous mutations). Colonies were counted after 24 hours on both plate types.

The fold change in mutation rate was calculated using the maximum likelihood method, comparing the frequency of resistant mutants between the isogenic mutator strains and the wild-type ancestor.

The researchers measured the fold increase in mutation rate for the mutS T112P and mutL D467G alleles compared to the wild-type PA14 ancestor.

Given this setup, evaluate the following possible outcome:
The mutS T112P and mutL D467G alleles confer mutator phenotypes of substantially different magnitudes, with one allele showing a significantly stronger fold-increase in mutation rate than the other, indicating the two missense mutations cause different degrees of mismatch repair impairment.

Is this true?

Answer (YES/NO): YES